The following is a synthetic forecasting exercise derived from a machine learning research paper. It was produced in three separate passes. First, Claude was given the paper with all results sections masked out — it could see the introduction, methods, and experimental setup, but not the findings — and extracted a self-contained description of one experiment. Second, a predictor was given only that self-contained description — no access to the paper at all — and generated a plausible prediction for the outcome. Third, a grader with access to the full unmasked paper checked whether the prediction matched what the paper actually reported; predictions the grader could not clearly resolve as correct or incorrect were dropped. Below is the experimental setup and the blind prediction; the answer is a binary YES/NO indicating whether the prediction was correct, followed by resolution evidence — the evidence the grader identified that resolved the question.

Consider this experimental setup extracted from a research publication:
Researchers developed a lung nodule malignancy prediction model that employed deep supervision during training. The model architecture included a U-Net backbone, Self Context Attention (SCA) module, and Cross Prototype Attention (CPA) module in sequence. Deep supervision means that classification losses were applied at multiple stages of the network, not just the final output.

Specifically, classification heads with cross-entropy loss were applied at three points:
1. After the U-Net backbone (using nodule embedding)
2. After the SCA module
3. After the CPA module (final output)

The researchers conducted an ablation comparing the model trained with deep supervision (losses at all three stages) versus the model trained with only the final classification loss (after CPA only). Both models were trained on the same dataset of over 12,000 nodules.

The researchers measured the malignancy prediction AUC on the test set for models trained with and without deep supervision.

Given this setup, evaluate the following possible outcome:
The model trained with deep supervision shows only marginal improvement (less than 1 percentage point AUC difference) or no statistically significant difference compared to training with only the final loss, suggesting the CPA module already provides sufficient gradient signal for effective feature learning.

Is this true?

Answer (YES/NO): YES